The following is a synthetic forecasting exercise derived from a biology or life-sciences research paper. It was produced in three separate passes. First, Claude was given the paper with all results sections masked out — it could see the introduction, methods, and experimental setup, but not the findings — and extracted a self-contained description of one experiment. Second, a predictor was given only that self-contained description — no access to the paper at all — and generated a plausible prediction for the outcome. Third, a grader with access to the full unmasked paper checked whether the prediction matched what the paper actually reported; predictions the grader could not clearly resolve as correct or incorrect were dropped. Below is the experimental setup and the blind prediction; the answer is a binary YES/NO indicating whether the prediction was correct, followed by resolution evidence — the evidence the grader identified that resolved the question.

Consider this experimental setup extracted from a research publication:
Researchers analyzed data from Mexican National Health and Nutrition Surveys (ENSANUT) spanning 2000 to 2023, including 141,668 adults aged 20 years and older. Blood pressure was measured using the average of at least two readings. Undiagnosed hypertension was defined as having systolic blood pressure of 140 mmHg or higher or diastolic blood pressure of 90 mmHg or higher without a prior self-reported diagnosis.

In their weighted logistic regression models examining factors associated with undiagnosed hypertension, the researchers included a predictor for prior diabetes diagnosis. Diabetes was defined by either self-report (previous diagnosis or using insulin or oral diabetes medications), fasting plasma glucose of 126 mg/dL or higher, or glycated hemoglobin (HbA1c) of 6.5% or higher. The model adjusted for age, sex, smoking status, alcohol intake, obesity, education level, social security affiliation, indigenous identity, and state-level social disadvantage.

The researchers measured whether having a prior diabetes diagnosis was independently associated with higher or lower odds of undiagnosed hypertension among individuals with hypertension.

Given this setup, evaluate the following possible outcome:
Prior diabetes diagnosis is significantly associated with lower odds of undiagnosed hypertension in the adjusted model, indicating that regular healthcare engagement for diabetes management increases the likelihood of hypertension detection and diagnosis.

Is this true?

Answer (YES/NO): YES